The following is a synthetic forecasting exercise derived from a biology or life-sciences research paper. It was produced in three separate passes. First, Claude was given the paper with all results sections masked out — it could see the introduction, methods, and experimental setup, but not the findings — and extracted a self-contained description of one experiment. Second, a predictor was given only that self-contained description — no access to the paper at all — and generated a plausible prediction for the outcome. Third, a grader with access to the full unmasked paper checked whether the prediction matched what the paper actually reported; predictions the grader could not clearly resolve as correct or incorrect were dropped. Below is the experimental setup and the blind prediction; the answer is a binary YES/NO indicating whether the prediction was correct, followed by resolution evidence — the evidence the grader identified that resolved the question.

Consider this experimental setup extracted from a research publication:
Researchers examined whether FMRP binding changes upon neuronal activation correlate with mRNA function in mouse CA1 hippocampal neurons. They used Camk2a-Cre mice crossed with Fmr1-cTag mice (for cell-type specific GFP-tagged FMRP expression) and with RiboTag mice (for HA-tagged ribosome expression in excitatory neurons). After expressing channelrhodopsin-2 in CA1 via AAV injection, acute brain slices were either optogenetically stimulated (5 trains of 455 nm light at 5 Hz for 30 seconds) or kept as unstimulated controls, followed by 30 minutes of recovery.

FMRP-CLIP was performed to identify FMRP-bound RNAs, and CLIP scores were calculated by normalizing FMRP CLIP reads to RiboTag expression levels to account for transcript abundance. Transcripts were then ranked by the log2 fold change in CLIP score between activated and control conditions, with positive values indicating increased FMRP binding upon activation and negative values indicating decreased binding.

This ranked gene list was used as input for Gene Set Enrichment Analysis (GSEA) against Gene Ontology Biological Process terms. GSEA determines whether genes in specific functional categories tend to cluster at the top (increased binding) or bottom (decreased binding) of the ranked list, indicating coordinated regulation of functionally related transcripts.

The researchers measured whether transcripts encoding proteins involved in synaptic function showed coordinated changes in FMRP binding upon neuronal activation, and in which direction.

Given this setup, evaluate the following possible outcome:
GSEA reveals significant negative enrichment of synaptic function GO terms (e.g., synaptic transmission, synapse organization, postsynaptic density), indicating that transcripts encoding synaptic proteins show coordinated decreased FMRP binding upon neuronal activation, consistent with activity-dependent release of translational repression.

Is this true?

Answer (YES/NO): NO